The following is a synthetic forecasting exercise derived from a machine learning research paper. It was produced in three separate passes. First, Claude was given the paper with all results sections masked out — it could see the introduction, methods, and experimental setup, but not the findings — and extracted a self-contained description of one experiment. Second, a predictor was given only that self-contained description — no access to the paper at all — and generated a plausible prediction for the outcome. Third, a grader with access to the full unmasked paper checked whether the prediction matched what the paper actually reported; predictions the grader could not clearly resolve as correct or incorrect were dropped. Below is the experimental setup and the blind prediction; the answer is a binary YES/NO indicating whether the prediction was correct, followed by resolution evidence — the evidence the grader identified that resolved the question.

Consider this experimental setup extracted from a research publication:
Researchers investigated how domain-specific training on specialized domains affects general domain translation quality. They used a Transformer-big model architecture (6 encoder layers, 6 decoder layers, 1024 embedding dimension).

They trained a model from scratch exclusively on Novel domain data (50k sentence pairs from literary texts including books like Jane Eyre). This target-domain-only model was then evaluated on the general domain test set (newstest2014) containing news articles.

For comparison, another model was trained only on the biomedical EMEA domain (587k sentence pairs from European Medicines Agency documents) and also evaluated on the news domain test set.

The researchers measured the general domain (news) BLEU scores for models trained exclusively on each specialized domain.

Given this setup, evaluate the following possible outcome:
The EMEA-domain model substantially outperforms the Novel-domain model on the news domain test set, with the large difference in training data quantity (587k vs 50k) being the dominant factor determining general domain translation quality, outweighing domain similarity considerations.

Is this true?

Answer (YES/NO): NO